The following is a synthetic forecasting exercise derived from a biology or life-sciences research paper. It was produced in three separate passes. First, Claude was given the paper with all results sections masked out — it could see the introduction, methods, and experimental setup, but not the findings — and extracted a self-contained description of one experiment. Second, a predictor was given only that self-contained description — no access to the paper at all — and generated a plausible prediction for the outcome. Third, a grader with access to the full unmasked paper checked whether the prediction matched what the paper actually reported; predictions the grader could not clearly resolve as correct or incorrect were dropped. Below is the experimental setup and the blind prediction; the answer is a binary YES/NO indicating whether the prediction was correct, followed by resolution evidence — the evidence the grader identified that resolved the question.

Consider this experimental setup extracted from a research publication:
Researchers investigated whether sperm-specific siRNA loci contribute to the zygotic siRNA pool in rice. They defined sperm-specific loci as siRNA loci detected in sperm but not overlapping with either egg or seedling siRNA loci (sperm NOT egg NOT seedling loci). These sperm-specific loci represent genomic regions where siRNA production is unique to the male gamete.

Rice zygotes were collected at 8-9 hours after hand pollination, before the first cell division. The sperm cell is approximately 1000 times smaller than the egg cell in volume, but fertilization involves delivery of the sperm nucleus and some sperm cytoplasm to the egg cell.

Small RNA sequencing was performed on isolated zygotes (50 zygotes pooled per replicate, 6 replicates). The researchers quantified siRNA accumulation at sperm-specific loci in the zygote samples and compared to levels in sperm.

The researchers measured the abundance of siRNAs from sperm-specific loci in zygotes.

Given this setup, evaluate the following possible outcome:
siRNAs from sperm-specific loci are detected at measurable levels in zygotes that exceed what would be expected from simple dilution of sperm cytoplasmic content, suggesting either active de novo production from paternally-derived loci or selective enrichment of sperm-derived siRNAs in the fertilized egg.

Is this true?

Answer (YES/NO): NO